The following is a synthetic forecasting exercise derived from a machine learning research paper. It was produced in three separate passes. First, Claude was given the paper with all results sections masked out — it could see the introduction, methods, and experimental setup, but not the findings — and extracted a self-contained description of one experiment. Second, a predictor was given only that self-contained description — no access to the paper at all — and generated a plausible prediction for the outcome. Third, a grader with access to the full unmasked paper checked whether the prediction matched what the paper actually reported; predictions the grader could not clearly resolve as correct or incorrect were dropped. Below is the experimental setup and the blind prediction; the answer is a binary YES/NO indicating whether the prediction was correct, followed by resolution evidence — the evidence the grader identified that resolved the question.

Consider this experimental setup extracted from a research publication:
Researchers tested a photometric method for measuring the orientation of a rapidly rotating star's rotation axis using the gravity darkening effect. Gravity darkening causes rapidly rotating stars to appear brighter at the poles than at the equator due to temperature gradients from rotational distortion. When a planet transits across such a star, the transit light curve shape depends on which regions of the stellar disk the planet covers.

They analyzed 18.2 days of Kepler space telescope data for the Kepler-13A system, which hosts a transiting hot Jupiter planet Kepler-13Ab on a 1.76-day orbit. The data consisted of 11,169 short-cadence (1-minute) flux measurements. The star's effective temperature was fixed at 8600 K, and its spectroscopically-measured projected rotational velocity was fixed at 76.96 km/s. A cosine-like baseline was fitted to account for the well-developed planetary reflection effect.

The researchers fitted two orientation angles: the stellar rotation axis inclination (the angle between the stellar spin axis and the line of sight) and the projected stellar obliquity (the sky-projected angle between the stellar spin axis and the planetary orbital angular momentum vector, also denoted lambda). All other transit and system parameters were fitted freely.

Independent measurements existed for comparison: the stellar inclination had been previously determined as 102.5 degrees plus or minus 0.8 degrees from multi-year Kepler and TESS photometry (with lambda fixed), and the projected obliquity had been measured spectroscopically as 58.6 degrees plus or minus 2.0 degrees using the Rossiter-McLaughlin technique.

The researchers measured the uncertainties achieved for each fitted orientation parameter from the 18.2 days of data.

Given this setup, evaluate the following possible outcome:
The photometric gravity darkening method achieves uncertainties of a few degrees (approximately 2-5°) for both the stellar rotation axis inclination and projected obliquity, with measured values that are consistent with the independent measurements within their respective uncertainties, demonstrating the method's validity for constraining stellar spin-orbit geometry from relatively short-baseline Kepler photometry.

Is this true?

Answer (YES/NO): NO